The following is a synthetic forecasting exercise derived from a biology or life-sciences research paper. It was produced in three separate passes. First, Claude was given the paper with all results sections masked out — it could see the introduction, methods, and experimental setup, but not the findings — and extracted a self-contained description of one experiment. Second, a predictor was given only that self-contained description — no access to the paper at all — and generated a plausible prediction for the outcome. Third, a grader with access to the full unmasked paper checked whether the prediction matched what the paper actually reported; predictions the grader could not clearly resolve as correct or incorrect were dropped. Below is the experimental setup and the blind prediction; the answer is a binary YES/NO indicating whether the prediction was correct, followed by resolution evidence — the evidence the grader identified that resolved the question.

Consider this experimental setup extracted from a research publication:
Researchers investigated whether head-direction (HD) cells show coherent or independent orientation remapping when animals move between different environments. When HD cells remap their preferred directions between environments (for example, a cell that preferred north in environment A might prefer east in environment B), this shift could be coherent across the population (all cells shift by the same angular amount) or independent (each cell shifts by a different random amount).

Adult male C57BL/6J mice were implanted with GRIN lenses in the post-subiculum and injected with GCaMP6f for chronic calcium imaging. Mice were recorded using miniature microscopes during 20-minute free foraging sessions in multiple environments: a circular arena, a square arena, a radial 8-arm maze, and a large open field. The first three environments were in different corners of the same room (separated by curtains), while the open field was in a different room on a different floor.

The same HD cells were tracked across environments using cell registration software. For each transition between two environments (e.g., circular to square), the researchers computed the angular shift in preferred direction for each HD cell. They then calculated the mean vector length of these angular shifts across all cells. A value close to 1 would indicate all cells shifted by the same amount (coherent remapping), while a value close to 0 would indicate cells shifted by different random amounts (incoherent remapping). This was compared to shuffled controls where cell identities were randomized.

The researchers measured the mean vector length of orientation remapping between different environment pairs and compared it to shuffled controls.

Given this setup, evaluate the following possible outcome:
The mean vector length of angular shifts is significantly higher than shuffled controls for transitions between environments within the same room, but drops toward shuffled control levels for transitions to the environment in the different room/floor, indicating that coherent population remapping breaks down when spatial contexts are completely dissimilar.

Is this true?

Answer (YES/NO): NO